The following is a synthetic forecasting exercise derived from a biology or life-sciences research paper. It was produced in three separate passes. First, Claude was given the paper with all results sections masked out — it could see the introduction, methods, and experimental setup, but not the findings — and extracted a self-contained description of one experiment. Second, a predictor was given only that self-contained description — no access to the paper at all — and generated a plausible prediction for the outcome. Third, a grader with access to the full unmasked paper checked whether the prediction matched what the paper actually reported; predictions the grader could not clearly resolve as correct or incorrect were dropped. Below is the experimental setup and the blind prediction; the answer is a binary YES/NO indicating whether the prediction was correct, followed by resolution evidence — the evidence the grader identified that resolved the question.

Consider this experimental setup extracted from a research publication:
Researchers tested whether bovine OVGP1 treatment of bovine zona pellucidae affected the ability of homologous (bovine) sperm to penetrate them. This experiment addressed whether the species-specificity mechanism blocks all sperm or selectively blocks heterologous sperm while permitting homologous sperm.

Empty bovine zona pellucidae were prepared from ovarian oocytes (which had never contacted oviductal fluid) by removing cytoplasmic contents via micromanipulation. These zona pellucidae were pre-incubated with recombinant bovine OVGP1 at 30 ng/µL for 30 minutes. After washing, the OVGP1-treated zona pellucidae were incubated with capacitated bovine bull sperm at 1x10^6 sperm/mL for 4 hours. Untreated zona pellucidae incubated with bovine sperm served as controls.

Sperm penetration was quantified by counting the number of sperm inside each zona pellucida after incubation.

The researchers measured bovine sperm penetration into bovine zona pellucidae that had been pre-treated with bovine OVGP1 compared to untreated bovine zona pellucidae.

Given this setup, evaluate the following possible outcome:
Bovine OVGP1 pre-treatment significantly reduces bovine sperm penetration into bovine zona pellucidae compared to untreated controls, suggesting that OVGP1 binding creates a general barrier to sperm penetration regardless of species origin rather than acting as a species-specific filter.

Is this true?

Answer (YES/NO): NO